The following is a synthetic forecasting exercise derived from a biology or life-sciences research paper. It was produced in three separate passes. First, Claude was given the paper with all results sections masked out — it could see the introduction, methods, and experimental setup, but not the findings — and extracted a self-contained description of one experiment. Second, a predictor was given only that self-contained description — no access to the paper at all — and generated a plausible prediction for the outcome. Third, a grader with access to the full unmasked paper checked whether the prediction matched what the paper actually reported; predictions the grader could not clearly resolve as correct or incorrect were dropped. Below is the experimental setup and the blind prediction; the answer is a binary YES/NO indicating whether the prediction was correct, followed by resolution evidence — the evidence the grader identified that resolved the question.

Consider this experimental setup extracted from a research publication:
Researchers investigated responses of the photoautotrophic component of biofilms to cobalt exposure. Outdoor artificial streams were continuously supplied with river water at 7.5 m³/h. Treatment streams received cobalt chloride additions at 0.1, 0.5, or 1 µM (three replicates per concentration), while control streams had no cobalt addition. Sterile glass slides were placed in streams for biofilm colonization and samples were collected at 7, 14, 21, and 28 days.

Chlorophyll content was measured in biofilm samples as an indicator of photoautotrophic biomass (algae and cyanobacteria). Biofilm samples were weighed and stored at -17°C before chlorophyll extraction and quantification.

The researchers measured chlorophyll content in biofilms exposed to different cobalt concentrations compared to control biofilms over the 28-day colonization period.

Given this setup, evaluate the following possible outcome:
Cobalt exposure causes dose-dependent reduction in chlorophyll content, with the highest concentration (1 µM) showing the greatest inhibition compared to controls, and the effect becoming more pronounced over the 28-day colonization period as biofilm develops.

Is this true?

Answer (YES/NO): NO